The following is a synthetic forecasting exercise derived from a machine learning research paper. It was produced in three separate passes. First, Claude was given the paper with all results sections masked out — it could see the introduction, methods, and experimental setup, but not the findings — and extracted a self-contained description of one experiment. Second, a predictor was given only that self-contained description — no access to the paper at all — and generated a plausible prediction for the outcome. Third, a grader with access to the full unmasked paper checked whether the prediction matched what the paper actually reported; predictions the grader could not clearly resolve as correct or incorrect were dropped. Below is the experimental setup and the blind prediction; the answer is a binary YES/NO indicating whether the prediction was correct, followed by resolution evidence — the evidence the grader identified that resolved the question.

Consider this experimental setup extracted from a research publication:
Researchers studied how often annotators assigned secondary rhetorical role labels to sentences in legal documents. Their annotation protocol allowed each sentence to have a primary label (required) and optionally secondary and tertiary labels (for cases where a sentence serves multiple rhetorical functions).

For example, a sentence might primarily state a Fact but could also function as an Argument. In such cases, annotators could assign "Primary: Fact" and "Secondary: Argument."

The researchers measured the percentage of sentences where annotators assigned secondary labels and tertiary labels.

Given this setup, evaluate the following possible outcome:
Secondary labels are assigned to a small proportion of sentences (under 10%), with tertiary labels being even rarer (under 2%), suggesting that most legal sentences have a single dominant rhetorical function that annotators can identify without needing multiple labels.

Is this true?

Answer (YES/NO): YES